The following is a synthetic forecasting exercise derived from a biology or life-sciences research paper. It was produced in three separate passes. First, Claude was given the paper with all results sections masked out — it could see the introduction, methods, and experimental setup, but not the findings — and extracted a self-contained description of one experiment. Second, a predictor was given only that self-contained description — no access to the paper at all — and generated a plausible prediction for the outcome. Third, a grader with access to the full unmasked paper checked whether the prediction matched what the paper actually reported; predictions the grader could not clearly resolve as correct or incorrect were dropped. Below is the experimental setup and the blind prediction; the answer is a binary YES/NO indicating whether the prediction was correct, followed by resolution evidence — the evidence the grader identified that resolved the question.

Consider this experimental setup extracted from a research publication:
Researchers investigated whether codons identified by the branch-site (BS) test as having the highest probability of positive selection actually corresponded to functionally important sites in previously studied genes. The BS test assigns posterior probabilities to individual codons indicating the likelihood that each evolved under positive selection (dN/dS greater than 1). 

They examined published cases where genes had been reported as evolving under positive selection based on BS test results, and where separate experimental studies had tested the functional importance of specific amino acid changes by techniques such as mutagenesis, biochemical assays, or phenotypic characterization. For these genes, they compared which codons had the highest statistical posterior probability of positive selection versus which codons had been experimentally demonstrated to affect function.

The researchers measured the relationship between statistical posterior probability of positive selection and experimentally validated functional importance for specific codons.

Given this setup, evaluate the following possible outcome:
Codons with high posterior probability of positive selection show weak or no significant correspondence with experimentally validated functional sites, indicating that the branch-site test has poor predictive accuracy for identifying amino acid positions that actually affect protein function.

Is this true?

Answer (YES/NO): YES